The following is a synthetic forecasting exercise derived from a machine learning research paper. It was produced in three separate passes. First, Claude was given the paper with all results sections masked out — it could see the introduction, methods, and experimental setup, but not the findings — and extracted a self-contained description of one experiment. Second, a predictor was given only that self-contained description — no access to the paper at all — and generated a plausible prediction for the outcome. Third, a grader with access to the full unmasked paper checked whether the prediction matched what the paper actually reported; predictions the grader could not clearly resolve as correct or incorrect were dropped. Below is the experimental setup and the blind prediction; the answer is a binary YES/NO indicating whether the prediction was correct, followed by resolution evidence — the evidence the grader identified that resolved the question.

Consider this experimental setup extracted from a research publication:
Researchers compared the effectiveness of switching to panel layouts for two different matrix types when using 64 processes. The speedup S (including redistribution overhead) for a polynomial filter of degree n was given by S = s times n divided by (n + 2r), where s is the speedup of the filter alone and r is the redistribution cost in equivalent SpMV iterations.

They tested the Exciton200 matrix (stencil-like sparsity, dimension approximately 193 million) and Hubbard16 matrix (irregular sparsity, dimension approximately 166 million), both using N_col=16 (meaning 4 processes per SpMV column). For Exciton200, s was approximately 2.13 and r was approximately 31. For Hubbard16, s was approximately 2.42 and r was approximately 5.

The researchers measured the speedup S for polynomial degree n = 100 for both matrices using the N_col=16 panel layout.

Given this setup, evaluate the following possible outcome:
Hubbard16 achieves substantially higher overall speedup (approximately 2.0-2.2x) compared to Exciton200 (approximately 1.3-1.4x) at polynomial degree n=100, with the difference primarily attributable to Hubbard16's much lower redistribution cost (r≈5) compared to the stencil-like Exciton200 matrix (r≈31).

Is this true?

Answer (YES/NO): YES